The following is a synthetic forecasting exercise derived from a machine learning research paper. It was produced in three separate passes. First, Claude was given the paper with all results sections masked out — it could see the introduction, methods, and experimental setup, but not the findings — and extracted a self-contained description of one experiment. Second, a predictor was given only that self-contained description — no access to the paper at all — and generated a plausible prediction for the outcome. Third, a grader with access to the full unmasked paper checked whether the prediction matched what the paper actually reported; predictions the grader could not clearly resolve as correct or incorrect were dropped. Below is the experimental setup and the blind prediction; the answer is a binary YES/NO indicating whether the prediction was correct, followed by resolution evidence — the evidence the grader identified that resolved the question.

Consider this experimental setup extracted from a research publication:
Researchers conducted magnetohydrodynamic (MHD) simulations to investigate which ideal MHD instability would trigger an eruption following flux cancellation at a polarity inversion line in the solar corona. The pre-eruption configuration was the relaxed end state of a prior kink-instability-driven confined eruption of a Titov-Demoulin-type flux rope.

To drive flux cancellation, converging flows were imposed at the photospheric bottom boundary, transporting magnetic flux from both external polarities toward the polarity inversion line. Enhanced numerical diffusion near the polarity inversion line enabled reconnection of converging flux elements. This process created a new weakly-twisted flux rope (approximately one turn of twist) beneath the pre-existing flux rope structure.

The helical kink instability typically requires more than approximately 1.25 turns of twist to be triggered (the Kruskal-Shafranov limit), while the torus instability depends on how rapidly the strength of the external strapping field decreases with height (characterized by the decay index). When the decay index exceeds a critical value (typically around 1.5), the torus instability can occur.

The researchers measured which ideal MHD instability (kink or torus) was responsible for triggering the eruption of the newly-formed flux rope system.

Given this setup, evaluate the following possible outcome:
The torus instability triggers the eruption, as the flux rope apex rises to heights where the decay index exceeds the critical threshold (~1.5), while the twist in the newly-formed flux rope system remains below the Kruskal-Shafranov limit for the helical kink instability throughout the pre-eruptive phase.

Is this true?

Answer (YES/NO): YES